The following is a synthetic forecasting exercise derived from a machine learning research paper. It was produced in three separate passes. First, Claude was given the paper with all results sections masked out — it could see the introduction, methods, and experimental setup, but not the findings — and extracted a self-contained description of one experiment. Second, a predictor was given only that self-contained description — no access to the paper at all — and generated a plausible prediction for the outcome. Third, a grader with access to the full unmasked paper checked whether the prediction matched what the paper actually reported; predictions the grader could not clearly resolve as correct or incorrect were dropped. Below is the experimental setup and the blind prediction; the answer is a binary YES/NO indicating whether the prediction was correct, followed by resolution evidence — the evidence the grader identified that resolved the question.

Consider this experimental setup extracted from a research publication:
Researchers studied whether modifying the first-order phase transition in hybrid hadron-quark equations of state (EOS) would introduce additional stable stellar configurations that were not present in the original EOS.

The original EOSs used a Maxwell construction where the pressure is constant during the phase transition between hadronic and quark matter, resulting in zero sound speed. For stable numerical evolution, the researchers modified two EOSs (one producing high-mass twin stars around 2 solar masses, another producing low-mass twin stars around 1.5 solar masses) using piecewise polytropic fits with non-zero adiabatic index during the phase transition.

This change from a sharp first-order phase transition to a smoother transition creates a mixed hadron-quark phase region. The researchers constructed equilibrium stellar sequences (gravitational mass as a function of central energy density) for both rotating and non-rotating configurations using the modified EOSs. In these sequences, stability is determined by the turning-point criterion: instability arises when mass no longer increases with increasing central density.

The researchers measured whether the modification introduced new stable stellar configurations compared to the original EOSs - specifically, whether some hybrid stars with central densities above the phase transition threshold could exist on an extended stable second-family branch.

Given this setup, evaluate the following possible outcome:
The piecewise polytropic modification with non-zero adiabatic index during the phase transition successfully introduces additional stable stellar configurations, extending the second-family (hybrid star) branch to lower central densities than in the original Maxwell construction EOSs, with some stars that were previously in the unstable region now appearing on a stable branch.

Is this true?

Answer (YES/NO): YES